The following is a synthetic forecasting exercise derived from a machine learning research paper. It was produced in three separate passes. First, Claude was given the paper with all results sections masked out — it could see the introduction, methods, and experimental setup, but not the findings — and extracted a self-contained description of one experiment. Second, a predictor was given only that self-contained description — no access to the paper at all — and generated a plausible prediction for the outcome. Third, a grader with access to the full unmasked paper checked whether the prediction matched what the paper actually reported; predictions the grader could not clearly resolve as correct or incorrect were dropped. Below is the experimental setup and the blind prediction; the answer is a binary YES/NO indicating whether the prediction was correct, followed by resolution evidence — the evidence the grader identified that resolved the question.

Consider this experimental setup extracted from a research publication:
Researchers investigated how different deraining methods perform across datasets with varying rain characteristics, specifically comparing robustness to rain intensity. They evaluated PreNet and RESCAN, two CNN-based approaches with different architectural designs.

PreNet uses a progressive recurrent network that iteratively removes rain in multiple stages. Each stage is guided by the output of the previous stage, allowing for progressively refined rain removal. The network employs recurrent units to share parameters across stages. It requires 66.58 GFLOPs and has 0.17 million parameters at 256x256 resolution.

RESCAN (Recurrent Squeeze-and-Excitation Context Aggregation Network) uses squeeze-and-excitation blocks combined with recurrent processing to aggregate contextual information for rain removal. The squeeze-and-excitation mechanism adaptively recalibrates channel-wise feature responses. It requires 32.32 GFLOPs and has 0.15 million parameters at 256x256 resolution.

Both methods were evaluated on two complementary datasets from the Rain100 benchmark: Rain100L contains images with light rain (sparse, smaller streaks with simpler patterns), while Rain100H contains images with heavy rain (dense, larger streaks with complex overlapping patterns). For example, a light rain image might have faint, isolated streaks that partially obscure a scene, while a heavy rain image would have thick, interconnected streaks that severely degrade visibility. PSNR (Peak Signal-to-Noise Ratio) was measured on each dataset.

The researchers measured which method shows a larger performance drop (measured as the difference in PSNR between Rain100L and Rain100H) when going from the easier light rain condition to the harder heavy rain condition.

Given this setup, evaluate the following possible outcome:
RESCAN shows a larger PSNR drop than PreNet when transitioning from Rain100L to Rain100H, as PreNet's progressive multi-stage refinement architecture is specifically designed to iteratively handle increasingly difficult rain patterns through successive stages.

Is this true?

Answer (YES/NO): NO